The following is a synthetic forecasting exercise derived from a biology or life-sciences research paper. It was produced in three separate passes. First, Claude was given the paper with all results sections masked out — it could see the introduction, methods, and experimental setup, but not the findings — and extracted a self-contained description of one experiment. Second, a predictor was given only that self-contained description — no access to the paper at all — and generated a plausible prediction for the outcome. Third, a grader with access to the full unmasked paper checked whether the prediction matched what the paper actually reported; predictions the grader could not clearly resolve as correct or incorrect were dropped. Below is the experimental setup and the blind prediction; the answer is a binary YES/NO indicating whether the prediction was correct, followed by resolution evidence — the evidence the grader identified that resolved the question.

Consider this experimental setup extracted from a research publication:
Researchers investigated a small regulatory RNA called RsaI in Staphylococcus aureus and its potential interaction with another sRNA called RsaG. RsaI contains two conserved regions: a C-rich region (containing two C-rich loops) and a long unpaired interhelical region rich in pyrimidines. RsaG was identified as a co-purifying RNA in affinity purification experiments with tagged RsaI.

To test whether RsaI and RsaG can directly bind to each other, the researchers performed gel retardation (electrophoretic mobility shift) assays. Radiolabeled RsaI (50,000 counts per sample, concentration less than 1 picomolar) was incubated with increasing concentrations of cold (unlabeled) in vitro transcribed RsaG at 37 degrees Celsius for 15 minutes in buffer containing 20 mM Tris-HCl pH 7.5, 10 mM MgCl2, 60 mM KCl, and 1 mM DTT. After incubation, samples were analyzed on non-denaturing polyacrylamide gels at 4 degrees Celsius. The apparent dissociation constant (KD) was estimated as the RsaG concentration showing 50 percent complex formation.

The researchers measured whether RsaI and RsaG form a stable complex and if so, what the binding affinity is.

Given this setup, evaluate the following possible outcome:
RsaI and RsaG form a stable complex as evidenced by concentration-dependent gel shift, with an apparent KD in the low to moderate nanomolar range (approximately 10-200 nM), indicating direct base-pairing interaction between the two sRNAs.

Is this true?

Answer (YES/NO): YES